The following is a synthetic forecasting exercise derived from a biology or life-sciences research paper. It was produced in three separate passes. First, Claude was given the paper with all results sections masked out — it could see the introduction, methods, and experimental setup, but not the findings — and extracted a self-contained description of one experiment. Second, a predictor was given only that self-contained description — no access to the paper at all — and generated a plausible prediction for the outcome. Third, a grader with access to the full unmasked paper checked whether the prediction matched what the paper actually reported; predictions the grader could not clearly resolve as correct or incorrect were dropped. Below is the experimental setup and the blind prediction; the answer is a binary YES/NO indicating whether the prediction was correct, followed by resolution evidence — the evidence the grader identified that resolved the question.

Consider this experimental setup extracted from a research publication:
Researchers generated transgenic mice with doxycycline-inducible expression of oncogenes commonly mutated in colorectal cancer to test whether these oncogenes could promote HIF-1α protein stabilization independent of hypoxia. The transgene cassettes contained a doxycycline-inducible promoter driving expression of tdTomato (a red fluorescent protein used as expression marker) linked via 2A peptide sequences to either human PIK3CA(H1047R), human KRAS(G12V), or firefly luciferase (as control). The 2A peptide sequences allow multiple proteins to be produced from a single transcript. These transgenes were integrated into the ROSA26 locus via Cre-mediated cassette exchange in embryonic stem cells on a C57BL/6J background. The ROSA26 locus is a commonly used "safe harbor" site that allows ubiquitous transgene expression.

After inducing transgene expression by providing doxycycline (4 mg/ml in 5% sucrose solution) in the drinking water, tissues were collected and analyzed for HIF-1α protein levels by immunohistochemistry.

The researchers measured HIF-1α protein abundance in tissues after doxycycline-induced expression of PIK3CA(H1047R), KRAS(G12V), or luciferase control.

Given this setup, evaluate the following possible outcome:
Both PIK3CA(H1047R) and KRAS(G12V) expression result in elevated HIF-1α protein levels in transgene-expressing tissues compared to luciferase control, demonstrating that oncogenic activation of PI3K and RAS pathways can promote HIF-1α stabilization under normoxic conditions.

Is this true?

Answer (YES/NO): YES